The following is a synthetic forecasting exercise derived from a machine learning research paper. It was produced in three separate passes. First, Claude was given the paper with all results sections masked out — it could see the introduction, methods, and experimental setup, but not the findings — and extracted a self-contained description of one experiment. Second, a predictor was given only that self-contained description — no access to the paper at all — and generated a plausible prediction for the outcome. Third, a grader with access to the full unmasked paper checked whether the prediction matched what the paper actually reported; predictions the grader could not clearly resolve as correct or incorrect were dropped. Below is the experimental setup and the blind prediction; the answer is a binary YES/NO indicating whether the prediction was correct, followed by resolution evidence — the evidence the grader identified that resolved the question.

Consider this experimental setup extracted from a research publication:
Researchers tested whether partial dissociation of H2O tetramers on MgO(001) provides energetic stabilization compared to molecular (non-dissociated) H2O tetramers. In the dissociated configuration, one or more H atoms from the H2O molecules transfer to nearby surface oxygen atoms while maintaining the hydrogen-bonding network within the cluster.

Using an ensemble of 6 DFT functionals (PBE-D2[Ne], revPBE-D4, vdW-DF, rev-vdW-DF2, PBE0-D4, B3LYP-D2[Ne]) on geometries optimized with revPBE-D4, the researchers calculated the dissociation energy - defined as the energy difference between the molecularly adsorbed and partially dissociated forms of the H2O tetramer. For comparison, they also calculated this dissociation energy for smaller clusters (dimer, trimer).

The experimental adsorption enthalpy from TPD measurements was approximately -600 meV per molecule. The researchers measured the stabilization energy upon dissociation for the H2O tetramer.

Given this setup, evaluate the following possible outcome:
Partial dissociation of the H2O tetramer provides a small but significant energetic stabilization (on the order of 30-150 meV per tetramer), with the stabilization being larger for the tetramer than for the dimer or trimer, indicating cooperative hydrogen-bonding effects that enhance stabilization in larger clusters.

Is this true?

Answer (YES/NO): YES